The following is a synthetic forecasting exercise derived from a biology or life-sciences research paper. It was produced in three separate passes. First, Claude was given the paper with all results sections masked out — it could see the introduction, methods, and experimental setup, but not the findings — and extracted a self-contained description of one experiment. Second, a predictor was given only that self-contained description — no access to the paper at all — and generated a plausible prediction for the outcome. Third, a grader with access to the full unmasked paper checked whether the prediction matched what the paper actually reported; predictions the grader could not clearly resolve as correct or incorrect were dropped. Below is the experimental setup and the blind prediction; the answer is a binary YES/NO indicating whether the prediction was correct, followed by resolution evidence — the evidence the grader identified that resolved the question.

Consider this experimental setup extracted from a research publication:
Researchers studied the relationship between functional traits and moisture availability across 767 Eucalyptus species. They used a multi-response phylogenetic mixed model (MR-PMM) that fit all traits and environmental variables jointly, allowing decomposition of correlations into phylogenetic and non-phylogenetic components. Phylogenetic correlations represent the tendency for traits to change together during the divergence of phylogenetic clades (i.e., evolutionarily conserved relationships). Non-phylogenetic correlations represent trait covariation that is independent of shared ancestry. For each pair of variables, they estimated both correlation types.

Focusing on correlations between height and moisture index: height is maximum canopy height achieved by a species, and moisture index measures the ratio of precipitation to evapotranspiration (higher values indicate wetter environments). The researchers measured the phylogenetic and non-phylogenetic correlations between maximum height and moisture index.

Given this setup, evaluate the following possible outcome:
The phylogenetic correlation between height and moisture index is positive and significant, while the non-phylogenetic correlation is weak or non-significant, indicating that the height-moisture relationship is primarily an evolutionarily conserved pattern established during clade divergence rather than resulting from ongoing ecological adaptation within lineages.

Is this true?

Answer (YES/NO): NO